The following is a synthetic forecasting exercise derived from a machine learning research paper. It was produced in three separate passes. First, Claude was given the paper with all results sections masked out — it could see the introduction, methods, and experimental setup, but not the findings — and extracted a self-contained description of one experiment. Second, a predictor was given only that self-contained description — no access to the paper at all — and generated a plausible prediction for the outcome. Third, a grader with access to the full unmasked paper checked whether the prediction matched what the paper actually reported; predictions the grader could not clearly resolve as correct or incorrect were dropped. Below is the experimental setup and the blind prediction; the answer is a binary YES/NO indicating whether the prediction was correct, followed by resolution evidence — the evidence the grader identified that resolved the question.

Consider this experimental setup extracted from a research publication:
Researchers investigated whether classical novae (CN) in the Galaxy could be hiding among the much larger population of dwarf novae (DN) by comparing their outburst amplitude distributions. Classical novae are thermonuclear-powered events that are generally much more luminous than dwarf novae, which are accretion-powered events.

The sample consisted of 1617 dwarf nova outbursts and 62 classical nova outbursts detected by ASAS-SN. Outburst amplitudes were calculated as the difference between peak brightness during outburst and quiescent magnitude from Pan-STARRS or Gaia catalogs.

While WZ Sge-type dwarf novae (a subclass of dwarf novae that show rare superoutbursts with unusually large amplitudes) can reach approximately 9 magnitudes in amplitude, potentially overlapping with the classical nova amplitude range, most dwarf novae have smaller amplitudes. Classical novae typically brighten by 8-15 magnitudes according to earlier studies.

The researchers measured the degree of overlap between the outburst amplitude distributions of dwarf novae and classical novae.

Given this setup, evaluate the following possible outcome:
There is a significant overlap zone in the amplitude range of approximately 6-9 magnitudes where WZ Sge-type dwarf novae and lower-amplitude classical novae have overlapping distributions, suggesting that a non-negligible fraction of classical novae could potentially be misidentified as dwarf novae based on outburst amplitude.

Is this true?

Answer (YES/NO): YES